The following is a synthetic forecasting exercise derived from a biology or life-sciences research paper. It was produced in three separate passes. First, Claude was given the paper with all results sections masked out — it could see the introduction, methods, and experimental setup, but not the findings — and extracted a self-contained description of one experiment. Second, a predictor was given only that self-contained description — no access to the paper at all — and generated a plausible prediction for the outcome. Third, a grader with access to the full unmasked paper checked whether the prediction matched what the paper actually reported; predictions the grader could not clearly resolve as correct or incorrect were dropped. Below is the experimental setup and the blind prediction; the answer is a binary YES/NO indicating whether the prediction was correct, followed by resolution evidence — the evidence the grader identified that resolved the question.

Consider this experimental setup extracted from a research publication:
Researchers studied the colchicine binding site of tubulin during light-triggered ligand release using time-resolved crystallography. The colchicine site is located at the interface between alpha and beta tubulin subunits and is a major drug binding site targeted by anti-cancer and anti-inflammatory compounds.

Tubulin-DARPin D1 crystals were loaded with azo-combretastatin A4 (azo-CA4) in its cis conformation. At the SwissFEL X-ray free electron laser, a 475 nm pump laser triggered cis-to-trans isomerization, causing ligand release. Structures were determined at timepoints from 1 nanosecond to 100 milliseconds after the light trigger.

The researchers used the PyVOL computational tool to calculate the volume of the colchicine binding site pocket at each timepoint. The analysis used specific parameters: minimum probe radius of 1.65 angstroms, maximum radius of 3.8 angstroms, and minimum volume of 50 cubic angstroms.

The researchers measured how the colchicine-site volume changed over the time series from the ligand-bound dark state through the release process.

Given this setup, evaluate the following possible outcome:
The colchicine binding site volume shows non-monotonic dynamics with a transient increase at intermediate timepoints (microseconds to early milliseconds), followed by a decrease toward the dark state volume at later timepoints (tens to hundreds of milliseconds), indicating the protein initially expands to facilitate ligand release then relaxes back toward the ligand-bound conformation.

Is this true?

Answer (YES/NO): NO